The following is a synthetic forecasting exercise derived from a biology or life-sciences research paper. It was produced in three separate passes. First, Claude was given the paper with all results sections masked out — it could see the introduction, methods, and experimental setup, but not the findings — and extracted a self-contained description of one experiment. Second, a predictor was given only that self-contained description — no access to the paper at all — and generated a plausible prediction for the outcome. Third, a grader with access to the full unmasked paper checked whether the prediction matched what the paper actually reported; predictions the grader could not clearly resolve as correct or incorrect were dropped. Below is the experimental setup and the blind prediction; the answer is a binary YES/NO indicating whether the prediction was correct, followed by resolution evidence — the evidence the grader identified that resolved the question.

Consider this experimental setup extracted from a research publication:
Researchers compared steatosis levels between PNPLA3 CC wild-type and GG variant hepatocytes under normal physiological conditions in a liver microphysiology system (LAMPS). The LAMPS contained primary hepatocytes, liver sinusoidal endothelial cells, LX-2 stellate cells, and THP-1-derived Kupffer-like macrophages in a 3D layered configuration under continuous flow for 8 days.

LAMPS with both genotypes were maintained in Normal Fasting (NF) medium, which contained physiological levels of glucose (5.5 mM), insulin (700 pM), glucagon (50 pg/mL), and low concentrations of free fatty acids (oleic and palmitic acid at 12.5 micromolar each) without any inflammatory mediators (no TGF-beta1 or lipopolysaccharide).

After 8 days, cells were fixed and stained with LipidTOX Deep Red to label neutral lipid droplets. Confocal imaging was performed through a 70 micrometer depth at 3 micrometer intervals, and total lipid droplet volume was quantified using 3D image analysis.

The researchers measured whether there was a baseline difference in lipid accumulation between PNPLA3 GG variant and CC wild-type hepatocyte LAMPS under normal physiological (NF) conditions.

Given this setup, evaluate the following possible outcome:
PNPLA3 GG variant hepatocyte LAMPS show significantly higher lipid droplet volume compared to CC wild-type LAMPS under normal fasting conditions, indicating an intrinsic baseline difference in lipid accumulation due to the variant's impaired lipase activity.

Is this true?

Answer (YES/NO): YES